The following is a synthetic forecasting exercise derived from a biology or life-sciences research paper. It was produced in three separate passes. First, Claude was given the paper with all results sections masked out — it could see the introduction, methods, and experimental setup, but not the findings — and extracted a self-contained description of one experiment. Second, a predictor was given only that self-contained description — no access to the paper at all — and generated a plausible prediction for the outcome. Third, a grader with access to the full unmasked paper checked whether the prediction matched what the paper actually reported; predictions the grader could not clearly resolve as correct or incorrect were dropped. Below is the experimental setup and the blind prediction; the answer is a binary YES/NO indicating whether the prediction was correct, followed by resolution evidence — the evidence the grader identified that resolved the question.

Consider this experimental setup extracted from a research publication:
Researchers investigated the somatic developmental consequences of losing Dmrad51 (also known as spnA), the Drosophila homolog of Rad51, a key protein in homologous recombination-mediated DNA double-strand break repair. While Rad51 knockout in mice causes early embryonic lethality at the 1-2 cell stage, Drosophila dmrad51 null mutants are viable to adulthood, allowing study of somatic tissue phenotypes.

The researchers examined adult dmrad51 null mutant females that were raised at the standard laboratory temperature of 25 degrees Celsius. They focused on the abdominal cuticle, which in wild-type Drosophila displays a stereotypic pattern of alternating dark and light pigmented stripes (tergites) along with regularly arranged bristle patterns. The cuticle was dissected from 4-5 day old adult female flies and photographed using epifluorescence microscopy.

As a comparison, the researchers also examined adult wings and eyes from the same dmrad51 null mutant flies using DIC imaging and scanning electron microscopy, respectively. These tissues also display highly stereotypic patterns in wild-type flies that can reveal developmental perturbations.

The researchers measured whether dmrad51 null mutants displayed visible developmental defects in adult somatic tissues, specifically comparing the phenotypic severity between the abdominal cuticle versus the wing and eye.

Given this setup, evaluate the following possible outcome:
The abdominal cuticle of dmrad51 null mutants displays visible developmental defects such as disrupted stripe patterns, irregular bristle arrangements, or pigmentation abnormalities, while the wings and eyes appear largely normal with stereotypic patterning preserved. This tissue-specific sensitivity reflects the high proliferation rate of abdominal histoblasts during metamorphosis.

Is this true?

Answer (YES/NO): NO